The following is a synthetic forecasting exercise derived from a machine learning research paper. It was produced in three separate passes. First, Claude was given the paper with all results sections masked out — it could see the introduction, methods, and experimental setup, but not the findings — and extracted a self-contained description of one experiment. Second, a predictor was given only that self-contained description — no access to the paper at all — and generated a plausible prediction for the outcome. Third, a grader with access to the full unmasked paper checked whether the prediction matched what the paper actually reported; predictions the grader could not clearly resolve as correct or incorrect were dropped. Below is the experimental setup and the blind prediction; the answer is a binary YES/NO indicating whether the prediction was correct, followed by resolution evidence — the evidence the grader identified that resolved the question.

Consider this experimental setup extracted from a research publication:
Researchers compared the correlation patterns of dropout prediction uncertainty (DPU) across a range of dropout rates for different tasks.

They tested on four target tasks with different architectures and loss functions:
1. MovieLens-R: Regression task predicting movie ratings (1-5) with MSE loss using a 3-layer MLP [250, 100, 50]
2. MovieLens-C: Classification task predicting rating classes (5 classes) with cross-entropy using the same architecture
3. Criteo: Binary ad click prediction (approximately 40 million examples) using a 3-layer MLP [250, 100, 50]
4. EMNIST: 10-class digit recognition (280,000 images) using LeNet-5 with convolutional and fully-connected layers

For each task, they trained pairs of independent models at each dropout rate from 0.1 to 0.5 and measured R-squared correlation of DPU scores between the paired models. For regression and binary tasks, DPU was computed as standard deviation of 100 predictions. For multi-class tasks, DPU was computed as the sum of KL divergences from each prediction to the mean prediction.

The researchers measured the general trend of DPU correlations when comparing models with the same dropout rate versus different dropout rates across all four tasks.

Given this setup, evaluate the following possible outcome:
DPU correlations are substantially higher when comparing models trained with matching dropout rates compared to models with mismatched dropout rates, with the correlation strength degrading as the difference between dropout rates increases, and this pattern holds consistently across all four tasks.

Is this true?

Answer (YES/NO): YES